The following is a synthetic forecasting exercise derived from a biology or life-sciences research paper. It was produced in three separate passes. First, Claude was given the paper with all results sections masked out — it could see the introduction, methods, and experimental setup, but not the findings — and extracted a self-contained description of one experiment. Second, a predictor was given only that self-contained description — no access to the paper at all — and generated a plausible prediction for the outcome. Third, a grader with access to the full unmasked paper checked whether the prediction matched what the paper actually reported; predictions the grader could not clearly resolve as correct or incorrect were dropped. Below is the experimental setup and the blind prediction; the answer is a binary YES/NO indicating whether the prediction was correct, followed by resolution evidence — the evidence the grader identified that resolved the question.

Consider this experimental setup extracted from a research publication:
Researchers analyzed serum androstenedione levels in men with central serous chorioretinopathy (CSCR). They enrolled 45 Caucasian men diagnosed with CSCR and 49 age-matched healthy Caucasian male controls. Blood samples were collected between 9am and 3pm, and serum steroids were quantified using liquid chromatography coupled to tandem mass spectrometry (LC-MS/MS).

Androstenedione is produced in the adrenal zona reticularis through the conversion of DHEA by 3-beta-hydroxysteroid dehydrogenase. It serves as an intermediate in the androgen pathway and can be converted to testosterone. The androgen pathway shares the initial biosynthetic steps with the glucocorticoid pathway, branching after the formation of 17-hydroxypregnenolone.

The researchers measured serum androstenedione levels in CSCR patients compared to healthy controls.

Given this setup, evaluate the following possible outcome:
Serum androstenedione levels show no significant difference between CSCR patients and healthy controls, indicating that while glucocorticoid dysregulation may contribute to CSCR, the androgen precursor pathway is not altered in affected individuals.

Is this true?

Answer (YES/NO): NO